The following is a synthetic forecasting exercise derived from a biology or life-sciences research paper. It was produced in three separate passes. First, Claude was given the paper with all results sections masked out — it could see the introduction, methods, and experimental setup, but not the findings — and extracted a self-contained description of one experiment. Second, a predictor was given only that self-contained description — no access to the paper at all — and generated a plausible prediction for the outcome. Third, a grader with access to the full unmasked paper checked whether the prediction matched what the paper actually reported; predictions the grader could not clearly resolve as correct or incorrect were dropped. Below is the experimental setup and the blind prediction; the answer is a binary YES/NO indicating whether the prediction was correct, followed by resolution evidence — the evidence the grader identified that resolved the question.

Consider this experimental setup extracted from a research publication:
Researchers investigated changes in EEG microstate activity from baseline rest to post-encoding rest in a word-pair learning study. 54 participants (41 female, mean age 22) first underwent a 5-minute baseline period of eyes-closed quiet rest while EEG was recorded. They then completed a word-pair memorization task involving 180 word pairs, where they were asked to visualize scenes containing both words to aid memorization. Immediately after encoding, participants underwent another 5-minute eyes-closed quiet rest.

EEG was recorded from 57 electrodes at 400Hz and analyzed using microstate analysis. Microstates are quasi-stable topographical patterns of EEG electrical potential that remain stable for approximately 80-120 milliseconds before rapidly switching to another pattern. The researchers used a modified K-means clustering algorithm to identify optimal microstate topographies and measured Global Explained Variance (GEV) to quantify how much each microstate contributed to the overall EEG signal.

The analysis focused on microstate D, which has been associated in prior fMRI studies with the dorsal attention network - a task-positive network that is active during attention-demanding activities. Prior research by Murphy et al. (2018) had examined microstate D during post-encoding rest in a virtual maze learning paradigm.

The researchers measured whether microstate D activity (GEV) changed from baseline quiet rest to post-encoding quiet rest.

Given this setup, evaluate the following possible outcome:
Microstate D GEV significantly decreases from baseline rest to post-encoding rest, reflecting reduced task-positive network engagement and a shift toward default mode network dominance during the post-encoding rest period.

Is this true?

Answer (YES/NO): NO